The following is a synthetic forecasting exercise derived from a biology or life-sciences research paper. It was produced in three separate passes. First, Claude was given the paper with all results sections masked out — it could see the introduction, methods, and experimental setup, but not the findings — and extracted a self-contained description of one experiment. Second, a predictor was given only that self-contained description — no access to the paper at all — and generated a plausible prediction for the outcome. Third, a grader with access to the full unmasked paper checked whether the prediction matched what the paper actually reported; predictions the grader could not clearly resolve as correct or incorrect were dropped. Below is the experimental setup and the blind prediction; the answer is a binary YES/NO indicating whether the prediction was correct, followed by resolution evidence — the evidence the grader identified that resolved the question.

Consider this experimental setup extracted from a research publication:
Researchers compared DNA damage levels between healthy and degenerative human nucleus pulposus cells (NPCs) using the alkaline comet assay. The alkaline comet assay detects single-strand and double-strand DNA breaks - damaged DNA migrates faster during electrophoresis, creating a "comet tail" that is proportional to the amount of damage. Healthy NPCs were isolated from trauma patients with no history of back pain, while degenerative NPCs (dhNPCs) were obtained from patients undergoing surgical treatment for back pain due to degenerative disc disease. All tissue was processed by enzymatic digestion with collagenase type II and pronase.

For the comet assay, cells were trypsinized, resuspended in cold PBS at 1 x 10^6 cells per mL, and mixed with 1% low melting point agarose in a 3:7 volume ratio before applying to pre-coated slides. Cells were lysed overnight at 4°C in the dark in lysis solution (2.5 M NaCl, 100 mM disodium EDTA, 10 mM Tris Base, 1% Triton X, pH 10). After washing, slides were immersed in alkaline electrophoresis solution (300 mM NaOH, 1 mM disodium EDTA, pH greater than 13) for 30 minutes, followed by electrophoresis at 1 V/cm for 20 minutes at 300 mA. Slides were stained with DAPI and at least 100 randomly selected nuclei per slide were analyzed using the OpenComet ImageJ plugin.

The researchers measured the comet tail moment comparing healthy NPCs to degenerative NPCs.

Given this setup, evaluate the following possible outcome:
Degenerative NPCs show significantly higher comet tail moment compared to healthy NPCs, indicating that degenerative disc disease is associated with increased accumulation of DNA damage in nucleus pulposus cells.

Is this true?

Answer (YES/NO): NO